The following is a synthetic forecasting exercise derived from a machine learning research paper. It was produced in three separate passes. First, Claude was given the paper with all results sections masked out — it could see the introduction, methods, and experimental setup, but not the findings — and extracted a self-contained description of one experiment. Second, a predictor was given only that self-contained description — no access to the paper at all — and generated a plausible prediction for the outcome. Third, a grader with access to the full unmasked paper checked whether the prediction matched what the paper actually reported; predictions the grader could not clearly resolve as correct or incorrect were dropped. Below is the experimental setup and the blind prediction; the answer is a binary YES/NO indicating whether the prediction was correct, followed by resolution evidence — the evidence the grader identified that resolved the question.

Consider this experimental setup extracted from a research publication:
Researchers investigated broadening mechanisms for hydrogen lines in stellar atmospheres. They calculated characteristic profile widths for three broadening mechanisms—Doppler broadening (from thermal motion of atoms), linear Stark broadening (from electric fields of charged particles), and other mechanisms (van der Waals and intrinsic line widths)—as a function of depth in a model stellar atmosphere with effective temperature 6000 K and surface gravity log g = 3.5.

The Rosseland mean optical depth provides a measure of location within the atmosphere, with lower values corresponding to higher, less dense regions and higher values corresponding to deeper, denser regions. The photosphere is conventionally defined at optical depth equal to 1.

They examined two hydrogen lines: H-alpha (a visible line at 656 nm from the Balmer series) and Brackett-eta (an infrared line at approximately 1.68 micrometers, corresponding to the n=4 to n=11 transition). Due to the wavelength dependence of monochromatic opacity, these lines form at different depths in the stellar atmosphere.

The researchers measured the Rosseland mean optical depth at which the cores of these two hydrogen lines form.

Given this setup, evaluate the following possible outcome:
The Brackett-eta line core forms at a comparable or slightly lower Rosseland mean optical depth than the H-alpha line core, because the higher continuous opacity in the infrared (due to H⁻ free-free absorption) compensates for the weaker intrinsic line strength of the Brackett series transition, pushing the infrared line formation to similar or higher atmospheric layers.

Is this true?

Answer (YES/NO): NO